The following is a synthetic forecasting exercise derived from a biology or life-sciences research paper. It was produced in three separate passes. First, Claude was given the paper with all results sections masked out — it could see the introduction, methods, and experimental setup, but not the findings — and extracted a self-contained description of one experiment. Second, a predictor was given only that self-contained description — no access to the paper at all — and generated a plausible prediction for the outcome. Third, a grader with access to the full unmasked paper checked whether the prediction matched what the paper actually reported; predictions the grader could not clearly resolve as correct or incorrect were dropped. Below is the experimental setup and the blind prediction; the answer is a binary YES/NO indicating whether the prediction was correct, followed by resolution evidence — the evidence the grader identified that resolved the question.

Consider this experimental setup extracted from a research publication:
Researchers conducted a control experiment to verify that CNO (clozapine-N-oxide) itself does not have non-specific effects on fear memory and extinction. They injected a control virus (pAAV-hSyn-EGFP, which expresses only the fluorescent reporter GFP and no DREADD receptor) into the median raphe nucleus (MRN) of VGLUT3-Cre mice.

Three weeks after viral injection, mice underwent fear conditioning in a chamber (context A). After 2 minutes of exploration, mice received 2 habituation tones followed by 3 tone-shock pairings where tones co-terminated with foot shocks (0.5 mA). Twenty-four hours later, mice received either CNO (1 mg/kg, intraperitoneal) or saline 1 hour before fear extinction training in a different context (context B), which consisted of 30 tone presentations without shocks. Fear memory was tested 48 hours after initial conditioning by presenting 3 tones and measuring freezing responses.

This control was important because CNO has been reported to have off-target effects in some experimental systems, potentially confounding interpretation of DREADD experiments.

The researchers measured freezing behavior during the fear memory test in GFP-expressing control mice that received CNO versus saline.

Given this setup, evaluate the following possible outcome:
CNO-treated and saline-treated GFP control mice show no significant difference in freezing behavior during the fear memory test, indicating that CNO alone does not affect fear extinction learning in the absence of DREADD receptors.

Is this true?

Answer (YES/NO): YES